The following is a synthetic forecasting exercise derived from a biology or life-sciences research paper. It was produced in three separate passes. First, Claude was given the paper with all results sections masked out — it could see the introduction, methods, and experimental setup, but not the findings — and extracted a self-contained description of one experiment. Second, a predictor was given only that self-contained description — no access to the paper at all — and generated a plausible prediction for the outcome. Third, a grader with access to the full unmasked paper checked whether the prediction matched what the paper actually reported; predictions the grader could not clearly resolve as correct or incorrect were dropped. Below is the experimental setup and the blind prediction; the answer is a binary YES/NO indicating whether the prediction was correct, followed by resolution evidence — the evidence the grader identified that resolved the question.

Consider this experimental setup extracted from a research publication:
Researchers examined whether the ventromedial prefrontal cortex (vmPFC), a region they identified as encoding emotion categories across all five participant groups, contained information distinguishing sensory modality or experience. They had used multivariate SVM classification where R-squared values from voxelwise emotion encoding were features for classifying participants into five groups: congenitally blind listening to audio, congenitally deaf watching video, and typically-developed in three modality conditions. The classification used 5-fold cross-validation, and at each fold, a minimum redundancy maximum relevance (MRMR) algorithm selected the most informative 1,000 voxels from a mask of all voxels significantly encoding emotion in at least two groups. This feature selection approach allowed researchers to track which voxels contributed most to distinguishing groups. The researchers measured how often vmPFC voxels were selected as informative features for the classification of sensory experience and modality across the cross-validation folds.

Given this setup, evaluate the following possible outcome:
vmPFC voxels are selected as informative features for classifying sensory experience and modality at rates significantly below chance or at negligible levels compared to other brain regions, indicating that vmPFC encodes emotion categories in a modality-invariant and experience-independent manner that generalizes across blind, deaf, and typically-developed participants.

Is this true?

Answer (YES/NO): YES